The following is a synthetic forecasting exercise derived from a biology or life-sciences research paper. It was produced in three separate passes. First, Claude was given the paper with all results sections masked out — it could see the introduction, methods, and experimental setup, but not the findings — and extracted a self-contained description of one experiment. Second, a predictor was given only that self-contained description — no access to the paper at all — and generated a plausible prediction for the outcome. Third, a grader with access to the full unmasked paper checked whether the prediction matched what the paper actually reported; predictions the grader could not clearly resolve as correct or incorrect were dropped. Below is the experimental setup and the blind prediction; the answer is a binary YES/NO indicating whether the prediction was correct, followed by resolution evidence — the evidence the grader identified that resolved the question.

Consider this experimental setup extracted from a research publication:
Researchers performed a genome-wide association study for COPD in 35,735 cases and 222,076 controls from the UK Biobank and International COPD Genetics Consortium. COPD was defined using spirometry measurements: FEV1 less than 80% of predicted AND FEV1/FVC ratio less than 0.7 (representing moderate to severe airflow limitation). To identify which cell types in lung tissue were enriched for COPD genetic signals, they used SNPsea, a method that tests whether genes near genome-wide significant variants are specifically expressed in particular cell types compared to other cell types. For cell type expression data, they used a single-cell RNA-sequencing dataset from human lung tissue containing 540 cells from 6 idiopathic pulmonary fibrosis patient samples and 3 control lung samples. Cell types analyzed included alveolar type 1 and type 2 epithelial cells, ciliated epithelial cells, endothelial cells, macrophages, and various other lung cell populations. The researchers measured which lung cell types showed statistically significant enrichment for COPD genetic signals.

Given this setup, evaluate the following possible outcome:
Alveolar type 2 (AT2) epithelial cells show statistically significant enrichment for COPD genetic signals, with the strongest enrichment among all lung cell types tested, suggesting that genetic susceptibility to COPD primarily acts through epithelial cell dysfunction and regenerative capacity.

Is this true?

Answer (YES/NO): YES